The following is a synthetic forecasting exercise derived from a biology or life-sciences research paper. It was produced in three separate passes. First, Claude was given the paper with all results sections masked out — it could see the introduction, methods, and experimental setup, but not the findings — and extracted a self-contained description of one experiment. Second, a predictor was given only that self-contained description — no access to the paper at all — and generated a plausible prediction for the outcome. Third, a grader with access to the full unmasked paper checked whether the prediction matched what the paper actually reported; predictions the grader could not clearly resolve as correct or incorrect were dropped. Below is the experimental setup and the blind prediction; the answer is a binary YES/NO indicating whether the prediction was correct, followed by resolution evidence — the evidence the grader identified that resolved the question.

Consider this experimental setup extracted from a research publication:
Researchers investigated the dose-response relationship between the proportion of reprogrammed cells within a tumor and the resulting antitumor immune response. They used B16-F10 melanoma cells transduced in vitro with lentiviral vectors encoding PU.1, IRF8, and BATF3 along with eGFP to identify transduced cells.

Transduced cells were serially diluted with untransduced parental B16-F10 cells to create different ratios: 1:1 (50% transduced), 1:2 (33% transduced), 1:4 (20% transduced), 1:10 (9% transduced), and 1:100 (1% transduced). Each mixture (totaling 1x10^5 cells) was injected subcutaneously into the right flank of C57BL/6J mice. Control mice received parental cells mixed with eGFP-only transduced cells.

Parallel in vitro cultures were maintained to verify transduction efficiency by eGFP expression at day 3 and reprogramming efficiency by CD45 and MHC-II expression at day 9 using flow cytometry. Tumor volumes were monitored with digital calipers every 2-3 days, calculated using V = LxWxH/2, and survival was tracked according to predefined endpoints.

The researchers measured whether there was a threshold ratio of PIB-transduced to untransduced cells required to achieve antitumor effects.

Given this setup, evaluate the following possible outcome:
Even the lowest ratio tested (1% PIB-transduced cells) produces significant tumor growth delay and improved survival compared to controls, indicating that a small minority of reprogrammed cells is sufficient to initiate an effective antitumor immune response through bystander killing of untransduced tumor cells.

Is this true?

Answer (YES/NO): YES